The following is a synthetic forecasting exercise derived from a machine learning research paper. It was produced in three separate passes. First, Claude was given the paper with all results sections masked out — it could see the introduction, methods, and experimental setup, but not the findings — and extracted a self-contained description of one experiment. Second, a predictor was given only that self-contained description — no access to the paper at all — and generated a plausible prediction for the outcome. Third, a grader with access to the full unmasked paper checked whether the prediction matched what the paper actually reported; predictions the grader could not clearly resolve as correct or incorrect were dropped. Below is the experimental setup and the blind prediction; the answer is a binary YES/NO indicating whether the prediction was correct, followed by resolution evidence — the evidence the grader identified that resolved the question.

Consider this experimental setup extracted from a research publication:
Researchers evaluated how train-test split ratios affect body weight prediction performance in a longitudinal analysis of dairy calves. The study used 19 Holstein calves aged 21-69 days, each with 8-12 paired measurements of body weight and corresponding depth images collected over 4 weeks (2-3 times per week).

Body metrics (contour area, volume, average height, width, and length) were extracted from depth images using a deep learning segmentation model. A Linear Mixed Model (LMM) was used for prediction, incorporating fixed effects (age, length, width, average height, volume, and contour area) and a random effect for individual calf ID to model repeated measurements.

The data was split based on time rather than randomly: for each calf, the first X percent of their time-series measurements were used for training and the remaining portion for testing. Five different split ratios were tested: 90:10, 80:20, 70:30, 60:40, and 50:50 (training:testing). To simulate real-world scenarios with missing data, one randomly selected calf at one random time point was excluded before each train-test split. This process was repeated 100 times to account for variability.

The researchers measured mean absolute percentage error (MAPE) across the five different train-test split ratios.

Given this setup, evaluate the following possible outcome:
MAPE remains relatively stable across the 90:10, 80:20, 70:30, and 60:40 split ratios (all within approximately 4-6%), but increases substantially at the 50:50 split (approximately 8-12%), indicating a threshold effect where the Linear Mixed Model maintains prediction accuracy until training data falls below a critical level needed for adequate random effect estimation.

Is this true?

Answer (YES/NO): NO